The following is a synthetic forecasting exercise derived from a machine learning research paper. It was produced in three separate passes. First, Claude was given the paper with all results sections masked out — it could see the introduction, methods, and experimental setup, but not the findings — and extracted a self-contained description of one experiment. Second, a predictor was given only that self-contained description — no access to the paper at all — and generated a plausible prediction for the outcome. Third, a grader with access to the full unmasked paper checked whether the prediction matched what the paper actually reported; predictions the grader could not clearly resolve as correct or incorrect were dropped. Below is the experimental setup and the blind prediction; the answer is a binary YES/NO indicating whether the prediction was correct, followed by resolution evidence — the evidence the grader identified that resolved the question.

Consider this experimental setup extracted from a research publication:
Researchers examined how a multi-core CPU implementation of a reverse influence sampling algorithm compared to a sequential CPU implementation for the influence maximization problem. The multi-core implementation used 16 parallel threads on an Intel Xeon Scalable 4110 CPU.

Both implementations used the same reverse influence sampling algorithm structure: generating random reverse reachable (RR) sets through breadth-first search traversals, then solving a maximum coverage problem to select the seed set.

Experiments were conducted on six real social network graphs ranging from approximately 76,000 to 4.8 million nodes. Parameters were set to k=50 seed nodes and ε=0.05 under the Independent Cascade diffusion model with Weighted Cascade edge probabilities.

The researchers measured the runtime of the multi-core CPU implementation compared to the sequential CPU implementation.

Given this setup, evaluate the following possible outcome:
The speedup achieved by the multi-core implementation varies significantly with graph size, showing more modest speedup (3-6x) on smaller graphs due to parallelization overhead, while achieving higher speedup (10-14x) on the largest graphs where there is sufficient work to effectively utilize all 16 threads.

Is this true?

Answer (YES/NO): NO